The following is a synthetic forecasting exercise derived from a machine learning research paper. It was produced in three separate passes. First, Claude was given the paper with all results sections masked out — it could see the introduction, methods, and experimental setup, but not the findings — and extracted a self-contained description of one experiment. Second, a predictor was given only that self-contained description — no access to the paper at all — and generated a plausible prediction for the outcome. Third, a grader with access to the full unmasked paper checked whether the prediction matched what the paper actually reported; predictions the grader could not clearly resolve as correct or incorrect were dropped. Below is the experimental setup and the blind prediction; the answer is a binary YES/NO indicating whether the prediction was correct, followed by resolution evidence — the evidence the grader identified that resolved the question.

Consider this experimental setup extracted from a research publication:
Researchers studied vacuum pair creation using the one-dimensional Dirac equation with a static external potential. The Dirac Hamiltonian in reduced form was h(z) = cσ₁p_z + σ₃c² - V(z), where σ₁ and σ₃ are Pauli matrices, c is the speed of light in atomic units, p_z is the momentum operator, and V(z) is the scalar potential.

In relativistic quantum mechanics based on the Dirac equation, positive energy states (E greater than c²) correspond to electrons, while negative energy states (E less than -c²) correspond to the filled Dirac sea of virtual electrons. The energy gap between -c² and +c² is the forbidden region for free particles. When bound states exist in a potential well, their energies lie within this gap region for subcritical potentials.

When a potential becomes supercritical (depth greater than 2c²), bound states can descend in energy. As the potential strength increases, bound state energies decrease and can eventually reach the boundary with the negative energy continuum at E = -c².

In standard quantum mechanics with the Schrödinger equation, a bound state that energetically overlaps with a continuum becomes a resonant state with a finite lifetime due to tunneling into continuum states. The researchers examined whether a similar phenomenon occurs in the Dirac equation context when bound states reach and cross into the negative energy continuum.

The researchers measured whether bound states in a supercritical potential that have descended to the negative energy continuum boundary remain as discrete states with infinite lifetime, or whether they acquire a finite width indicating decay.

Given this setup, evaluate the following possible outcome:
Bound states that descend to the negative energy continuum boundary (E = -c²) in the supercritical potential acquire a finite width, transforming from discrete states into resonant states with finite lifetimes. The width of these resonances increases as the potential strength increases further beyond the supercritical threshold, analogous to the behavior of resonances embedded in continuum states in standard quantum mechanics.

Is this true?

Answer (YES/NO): YES